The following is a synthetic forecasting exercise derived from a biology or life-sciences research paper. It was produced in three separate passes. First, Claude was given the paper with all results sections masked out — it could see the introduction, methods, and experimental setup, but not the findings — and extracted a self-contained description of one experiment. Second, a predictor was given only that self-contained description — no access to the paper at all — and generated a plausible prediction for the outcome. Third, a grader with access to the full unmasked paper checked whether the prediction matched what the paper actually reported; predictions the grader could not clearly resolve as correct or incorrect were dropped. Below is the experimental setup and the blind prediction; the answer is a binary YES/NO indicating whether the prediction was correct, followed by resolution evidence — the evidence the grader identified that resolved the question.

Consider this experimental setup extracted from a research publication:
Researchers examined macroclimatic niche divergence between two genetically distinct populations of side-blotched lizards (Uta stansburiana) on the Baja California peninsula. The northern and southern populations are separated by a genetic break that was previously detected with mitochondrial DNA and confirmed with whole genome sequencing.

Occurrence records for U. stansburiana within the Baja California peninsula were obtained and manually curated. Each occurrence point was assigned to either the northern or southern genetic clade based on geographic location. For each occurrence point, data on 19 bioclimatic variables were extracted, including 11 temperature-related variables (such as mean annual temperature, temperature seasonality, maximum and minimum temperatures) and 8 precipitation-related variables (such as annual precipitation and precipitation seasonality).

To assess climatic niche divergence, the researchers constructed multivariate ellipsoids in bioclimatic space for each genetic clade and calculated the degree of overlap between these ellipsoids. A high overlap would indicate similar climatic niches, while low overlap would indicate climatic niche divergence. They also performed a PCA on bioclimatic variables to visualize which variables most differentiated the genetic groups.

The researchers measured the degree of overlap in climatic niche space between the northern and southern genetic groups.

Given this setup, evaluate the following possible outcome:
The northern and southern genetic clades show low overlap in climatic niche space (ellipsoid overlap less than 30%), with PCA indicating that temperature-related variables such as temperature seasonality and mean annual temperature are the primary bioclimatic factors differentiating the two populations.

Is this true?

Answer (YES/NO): NO